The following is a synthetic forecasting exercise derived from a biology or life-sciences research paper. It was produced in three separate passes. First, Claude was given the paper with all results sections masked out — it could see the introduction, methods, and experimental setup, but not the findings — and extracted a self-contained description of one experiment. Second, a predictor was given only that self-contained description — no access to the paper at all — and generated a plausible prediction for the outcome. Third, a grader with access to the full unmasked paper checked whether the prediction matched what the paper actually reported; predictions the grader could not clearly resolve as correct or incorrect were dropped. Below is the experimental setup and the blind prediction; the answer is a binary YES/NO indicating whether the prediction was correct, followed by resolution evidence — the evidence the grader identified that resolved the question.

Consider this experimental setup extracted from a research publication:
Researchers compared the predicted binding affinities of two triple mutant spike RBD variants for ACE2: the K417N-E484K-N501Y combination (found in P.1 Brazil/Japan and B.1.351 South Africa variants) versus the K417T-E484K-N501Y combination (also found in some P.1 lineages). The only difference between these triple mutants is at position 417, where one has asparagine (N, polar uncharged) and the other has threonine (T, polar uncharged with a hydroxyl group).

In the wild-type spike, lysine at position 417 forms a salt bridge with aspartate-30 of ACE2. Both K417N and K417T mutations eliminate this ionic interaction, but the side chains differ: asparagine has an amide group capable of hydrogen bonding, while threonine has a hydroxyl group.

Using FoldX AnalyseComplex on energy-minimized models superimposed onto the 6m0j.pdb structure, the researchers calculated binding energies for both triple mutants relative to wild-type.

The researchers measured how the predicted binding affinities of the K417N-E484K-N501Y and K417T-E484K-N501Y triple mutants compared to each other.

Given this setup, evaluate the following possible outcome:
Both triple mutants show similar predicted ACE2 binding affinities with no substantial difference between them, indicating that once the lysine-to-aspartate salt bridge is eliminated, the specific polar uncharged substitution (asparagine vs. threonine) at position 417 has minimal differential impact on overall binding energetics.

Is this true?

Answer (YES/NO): NO